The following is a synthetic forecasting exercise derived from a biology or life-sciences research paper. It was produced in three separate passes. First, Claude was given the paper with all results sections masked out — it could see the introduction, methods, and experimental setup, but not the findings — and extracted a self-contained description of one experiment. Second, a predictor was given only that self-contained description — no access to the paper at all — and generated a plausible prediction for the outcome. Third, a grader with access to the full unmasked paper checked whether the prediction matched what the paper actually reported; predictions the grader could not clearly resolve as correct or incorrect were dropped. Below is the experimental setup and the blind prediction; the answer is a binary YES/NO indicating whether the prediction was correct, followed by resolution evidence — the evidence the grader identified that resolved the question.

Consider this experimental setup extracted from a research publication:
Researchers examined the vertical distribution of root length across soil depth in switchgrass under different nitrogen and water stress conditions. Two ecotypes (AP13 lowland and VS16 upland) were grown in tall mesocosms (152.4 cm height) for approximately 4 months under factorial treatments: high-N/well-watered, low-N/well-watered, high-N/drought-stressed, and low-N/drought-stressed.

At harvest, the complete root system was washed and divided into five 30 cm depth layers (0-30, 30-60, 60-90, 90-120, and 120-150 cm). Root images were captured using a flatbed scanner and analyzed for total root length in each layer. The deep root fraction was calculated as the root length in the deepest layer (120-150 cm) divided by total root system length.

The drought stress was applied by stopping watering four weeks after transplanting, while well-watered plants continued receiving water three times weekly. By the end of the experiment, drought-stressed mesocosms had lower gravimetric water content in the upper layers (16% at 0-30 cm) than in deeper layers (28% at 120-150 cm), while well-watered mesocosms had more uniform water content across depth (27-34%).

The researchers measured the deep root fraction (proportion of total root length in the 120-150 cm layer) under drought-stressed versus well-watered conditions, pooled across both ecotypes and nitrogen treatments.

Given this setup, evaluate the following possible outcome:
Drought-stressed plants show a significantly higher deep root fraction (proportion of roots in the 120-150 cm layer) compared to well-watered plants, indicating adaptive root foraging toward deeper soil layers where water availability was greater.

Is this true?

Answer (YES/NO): YES